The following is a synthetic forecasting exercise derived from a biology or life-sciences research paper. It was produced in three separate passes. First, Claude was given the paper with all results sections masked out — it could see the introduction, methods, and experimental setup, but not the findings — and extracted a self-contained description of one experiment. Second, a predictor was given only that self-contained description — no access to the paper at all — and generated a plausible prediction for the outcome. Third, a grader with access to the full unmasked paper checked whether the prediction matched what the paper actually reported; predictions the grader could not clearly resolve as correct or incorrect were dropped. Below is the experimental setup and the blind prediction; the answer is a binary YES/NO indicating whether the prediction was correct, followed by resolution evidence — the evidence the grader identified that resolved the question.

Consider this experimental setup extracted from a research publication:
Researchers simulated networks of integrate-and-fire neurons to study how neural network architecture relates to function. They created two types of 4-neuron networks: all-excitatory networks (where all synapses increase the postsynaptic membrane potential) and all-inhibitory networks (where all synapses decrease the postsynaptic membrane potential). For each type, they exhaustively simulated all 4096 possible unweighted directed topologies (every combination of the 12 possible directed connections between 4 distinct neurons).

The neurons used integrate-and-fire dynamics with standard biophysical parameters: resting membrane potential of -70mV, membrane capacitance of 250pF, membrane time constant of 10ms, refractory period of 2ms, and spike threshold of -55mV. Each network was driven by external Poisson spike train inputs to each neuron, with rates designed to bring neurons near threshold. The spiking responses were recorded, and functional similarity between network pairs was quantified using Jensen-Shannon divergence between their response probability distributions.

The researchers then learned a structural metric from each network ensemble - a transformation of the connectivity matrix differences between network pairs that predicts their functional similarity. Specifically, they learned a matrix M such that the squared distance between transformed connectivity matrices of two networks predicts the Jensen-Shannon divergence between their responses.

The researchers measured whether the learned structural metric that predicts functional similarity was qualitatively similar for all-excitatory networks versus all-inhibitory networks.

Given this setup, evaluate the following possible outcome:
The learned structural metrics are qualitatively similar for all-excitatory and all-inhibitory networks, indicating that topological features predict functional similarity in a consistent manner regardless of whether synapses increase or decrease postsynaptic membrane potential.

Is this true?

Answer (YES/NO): NO